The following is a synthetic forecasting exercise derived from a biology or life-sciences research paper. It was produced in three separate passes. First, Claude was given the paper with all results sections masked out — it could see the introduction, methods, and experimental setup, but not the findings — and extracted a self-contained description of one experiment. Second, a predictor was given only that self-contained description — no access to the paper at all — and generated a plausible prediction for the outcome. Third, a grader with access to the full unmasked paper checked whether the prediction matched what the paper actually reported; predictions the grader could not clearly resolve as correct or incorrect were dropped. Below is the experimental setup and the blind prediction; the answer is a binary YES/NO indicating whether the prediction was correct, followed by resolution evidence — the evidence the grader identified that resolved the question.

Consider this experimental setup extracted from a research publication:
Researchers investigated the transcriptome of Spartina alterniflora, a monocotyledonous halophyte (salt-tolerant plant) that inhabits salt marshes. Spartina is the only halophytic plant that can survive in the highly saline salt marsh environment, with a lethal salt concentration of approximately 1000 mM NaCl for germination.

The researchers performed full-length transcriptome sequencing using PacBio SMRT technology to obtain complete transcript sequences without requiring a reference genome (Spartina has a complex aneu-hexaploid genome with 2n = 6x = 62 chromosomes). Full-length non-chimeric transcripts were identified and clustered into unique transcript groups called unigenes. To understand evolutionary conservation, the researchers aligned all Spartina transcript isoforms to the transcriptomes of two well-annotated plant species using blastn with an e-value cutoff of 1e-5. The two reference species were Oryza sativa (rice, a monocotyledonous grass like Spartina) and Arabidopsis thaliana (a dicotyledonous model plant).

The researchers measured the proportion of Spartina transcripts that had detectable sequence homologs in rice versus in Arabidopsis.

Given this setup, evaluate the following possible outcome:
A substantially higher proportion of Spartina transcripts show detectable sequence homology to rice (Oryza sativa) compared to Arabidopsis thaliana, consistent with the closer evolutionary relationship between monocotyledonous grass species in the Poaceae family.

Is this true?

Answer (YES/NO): YES